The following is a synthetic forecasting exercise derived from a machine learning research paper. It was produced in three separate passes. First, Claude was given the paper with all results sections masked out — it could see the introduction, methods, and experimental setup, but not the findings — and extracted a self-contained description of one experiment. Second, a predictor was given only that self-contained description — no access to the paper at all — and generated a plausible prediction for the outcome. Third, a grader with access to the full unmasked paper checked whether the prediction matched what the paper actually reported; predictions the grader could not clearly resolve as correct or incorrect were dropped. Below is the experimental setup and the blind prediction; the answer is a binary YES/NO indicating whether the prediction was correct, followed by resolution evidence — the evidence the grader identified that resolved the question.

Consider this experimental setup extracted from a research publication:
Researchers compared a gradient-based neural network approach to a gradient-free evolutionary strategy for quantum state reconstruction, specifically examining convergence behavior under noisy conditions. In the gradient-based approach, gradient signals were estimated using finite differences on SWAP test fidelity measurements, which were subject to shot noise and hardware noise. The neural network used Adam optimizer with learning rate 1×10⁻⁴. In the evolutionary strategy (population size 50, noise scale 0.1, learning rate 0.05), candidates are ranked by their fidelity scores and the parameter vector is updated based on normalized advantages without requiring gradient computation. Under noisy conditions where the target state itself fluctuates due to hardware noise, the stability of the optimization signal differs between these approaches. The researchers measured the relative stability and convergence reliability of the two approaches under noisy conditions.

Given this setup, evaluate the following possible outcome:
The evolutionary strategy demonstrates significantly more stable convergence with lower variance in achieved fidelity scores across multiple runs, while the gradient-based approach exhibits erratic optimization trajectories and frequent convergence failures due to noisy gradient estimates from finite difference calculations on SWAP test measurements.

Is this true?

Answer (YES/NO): YES